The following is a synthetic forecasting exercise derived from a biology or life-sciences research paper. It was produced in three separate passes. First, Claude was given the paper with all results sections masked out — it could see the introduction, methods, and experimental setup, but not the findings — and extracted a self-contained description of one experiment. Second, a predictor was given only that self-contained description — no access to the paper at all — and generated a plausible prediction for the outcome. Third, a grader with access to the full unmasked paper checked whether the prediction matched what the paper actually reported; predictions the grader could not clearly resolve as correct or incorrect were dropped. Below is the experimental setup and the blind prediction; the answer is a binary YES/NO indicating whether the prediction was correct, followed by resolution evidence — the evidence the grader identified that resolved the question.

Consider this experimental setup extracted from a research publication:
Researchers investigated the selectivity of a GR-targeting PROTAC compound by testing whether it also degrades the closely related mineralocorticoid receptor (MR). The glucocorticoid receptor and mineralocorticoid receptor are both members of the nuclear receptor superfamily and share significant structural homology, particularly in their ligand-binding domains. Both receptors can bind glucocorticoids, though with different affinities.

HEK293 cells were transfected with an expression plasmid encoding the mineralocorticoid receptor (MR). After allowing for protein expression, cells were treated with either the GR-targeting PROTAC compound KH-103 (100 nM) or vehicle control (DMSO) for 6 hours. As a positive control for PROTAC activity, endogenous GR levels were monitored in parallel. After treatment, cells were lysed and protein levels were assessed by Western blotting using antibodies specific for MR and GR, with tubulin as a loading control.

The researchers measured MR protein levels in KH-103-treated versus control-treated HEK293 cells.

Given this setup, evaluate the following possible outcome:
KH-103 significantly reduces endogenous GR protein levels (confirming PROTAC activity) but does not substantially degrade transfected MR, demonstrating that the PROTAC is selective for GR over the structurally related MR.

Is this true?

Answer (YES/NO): YES